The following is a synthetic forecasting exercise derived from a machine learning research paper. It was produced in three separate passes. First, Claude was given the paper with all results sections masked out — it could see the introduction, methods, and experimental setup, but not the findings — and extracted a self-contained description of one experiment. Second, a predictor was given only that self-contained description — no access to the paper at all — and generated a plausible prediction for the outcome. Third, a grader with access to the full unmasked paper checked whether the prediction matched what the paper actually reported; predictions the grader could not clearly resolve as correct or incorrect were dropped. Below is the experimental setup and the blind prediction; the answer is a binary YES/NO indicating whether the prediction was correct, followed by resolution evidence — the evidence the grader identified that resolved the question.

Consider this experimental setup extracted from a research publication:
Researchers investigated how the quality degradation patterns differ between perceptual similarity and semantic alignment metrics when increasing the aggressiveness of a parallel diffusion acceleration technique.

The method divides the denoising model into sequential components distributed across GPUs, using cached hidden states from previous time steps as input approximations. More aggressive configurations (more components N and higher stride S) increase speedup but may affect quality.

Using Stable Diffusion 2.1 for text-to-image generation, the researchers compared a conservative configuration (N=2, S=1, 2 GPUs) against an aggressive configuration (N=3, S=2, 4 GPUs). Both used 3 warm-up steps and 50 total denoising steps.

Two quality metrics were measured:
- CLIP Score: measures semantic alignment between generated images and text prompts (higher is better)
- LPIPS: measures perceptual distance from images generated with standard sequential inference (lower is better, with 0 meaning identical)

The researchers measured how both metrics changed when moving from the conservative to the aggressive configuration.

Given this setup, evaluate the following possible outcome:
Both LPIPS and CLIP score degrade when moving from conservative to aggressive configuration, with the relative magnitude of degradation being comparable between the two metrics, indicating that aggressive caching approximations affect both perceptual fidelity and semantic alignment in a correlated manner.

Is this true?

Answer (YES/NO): NO